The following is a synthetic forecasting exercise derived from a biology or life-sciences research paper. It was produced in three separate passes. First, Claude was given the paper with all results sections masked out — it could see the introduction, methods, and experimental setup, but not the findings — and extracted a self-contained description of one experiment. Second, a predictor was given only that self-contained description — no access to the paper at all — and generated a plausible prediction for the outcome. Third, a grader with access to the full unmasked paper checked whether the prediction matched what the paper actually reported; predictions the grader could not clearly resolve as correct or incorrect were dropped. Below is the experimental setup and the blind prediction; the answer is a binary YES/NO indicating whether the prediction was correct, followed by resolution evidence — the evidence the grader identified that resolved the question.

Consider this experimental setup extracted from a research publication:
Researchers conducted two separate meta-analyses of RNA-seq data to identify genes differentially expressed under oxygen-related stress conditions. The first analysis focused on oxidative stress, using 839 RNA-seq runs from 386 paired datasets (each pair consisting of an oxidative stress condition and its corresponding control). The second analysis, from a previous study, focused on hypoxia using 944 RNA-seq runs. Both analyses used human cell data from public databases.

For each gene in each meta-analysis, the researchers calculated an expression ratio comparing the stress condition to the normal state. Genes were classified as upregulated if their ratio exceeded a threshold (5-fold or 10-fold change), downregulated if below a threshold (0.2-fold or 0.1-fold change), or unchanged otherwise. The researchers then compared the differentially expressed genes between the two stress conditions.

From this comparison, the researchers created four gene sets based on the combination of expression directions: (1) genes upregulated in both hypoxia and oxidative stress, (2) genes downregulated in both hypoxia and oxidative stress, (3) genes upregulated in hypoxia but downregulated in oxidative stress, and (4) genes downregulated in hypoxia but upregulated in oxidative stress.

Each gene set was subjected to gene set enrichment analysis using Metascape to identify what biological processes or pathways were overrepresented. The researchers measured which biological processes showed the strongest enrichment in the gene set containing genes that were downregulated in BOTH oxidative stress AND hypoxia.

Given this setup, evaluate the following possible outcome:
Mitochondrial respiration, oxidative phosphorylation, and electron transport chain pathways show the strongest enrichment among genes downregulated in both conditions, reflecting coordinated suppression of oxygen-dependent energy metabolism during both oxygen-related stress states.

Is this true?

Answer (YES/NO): NO